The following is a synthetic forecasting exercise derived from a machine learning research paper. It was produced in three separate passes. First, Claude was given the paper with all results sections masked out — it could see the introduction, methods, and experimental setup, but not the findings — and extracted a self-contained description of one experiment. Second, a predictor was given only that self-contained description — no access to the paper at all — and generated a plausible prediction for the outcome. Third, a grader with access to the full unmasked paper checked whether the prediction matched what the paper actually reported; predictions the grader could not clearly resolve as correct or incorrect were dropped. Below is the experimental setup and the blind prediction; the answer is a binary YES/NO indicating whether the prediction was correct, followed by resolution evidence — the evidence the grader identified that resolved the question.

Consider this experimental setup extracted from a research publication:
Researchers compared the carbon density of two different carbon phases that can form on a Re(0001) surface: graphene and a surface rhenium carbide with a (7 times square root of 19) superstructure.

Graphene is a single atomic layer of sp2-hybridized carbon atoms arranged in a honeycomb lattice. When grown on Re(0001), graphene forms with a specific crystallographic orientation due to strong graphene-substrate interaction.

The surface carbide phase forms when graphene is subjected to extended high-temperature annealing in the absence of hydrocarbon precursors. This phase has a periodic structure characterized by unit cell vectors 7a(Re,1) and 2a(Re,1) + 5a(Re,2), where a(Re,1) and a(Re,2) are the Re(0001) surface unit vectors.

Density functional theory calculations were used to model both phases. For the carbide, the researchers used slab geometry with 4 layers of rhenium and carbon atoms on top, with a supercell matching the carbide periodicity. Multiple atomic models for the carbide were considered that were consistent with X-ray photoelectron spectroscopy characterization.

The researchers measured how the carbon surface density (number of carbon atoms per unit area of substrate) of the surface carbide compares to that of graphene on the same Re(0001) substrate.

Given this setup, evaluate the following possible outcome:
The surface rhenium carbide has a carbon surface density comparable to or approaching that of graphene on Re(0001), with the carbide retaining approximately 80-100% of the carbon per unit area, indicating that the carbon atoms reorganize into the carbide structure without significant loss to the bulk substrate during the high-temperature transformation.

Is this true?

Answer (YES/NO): NO